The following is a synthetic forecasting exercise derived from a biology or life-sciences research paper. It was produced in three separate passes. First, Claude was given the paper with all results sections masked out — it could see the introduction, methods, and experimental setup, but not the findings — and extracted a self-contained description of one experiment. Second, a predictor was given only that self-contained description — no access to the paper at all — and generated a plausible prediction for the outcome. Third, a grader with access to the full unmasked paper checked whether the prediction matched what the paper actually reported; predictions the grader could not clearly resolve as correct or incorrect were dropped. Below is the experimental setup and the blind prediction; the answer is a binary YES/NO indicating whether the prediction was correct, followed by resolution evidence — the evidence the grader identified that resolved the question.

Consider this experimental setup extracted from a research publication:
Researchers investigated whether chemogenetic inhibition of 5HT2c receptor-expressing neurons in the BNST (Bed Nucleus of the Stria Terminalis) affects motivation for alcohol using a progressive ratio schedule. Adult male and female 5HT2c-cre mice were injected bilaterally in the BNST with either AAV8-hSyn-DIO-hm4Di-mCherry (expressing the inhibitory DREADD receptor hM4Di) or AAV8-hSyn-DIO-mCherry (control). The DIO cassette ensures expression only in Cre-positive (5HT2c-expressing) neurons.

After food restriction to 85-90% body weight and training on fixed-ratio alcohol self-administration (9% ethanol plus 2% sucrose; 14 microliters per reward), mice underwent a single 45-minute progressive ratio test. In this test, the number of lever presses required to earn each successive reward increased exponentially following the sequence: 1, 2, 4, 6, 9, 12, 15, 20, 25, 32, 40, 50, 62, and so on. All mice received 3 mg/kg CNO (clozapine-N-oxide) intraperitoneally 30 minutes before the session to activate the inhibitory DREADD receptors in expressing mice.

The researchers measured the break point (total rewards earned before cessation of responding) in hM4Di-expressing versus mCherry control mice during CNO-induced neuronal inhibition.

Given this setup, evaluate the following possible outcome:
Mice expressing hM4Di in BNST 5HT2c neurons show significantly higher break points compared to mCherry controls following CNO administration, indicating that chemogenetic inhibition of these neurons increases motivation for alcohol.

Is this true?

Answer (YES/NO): NO